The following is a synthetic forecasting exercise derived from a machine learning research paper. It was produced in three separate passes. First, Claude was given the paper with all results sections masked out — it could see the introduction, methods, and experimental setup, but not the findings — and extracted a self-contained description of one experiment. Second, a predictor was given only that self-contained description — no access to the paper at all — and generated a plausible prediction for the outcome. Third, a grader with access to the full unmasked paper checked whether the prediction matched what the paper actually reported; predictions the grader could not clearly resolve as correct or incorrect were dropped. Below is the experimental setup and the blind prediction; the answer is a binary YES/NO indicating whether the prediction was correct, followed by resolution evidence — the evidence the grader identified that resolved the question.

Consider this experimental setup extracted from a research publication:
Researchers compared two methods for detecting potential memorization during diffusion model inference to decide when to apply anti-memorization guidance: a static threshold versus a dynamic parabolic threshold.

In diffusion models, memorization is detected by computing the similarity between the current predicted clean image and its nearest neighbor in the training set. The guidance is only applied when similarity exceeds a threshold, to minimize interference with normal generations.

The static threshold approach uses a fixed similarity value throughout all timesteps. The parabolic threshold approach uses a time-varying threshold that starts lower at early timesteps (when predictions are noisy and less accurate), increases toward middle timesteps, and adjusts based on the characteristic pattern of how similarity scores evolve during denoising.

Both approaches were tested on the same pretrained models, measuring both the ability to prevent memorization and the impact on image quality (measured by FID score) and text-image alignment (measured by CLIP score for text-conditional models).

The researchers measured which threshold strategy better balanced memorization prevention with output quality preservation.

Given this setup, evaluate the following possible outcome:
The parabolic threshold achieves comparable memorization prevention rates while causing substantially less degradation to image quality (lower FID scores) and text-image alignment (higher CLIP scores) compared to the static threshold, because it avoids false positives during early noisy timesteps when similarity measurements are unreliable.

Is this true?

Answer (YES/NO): NO